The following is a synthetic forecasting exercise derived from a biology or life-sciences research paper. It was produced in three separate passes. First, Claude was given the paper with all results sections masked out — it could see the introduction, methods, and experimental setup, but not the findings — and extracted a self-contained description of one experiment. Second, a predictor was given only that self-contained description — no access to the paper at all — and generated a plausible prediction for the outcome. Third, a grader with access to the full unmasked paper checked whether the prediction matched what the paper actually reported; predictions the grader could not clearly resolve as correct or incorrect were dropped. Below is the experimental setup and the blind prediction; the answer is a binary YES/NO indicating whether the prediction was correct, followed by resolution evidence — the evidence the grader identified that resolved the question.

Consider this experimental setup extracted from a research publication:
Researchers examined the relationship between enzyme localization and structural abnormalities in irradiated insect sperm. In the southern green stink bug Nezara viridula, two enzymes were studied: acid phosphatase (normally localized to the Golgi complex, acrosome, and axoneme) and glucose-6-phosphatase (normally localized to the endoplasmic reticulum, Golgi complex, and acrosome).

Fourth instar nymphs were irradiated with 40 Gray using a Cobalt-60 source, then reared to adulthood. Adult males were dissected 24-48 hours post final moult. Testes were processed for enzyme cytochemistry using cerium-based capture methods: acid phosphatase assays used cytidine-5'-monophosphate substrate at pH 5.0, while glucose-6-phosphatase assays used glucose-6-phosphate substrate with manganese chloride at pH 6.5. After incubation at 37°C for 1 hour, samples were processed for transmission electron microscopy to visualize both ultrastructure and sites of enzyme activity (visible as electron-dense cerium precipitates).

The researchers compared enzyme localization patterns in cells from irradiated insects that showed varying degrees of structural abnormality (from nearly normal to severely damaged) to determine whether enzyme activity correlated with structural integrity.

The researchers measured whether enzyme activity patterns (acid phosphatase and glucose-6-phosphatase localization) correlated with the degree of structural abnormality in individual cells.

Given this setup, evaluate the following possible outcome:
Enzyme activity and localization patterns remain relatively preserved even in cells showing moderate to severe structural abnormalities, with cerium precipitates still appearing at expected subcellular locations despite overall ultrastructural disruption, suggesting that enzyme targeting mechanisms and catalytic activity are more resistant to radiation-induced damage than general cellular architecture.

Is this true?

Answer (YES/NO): YES